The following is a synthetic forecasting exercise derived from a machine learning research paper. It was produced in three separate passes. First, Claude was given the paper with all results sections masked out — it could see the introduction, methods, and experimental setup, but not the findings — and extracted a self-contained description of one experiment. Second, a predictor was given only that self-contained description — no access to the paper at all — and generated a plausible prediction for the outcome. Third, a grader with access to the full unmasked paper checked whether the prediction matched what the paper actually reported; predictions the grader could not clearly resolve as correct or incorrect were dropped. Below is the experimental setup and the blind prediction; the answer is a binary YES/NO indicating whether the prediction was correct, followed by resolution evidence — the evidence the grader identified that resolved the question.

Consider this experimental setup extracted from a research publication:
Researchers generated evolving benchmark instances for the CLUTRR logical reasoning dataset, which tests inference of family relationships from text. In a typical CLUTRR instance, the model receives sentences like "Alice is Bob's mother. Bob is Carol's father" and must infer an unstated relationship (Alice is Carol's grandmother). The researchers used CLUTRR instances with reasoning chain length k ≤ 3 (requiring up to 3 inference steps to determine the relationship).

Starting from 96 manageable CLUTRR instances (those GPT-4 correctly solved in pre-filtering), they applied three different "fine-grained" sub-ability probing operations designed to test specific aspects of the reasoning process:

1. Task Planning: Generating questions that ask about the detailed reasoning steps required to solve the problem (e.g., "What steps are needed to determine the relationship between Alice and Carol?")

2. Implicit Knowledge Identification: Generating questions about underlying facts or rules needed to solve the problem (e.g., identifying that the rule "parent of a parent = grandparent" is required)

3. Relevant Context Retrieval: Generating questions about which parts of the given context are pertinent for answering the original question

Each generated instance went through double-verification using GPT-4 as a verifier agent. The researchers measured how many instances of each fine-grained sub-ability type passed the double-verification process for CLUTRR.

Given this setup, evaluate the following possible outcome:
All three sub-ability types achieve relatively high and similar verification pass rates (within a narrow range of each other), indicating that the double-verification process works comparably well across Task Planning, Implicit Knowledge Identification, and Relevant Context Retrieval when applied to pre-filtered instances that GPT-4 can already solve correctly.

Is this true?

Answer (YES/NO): NO